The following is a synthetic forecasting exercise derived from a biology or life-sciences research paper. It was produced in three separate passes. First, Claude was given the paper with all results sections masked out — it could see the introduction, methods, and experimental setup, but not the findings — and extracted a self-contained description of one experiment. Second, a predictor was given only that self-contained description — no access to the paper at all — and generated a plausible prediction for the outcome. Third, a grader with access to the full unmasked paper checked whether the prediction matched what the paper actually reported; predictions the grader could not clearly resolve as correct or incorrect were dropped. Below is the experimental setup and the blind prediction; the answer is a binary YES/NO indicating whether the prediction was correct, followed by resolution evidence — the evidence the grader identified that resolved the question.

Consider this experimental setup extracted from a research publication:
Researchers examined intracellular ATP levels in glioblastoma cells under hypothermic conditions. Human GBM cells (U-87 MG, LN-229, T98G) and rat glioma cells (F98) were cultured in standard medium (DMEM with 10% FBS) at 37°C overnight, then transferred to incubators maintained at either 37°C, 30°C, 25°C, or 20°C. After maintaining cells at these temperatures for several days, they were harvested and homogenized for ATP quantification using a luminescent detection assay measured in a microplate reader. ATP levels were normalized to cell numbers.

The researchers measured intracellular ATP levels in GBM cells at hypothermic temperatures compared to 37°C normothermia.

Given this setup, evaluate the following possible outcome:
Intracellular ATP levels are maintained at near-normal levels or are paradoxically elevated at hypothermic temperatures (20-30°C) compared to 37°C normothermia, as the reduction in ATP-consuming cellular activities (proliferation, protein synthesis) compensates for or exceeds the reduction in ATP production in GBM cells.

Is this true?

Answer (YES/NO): NO